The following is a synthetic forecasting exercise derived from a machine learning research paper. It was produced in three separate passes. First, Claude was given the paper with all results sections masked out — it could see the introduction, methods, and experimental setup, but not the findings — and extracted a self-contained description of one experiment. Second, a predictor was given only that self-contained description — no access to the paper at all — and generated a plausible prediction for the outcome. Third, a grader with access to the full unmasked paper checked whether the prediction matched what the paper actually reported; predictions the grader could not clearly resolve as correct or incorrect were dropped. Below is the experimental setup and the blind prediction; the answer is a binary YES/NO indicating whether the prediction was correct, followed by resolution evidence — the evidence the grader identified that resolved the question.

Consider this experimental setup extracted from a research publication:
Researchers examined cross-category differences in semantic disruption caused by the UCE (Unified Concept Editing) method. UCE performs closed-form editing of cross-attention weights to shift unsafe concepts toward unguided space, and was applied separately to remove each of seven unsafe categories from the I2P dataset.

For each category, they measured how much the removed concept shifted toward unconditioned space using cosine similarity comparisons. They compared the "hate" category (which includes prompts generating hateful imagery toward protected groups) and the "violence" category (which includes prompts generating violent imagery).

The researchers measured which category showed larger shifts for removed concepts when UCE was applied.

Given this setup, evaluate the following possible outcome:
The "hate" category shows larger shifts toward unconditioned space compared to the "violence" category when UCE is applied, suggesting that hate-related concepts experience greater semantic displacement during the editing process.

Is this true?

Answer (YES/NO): YES